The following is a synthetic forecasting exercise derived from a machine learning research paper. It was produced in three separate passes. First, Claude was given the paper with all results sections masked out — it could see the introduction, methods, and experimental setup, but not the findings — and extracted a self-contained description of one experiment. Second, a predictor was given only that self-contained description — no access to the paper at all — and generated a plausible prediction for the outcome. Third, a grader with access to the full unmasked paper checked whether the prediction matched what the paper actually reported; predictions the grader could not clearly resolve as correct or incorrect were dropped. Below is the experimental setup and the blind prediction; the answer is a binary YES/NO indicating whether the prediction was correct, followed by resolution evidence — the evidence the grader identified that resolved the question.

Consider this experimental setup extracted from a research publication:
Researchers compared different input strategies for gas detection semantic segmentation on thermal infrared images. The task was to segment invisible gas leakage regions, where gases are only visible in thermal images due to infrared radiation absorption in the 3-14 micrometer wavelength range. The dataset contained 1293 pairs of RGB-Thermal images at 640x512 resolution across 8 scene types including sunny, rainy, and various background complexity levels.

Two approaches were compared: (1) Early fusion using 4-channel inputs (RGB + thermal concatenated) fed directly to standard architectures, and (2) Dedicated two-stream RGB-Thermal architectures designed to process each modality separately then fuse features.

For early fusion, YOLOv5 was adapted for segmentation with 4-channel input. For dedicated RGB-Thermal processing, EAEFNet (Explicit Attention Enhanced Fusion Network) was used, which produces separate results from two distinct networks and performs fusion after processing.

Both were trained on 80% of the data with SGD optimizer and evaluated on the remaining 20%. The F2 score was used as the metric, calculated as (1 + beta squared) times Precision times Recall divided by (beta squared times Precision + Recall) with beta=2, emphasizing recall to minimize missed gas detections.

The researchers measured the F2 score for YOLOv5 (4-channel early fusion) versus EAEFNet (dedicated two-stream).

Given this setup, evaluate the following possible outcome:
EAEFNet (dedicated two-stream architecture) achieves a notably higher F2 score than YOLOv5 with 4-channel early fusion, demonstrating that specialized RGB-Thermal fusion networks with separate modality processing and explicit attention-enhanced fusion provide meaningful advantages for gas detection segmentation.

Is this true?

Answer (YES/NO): YES